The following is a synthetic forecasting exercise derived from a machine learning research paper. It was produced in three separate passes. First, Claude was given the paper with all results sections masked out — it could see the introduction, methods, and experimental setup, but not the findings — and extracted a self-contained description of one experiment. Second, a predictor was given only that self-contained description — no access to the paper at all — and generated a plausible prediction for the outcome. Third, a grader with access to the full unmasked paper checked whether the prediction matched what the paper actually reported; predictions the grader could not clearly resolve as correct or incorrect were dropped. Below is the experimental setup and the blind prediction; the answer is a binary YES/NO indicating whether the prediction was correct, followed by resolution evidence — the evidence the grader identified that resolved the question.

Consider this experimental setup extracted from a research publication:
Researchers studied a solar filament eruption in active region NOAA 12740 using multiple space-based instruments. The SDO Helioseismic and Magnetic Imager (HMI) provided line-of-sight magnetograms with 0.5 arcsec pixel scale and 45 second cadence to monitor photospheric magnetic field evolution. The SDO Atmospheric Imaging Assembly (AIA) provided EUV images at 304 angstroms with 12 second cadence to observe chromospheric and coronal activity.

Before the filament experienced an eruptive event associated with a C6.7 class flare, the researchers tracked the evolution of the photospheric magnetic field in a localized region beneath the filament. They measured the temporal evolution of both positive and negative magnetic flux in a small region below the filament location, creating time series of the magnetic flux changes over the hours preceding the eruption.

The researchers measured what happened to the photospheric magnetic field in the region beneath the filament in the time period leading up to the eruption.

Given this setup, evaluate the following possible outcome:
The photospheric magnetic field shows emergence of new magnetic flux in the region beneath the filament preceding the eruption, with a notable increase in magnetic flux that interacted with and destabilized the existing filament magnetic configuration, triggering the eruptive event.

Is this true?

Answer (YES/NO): YES